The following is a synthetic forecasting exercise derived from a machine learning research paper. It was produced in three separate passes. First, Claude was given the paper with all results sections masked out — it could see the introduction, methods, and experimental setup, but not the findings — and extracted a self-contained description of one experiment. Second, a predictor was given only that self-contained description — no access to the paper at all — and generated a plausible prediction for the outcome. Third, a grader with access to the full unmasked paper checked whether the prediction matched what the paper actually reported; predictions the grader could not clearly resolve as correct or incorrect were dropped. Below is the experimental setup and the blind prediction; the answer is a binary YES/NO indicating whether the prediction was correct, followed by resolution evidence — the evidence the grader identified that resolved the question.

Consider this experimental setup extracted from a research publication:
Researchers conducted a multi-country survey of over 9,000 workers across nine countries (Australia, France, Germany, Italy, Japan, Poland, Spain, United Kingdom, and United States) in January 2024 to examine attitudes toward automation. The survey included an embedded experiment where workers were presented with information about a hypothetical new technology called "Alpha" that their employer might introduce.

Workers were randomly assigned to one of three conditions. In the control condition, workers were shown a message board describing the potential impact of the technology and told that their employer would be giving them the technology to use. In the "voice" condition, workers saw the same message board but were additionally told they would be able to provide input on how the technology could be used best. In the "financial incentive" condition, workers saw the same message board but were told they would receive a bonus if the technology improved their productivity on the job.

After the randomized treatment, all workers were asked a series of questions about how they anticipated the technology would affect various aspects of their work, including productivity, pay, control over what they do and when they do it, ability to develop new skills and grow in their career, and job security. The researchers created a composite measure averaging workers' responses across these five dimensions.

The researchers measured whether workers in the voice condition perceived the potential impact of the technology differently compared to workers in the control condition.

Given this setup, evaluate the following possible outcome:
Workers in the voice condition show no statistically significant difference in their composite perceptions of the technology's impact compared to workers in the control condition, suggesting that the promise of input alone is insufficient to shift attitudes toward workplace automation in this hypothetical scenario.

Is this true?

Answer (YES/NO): YES